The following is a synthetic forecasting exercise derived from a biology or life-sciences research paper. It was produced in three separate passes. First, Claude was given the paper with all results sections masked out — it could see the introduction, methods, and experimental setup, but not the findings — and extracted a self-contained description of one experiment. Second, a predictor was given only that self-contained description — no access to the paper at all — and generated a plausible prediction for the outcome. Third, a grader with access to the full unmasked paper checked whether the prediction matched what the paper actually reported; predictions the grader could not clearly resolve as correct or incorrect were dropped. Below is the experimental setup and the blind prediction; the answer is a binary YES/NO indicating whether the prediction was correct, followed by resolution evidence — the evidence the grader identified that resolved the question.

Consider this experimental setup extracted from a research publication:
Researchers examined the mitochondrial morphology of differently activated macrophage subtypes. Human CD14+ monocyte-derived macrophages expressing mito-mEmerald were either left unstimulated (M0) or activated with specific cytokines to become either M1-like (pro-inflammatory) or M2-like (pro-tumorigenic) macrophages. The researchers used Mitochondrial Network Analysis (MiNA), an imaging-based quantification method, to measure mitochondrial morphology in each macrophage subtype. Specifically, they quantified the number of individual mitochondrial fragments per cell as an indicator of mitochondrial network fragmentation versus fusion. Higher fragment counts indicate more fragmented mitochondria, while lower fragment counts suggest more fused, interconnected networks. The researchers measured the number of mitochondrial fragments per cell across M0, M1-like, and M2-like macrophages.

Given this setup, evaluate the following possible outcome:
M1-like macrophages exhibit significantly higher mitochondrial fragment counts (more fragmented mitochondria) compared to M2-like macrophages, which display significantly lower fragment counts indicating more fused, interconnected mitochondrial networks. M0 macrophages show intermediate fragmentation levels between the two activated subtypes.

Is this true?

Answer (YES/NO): NO